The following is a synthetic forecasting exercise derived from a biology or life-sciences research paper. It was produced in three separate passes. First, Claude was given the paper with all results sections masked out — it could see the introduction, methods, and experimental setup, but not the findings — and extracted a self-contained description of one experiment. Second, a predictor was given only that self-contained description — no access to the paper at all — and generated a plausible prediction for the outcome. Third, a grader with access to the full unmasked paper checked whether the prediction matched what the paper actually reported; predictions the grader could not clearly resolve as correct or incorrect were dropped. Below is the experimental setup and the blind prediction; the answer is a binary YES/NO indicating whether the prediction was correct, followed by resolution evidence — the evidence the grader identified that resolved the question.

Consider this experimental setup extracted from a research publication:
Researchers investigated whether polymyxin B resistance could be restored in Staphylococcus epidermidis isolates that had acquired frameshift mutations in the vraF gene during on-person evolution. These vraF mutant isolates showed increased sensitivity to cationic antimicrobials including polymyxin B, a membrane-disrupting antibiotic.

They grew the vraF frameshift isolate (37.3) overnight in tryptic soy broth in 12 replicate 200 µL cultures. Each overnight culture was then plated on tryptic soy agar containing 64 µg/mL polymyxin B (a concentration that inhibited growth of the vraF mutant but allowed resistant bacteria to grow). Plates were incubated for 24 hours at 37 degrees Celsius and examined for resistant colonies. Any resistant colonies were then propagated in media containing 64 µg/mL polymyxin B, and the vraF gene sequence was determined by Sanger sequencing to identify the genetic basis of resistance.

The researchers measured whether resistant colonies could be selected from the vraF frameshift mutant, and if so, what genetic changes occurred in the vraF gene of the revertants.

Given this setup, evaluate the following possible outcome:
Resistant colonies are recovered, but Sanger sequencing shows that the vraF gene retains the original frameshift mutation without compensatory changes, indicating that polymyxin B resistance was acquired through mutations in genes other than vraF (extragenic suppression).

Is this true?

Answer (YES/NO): NO